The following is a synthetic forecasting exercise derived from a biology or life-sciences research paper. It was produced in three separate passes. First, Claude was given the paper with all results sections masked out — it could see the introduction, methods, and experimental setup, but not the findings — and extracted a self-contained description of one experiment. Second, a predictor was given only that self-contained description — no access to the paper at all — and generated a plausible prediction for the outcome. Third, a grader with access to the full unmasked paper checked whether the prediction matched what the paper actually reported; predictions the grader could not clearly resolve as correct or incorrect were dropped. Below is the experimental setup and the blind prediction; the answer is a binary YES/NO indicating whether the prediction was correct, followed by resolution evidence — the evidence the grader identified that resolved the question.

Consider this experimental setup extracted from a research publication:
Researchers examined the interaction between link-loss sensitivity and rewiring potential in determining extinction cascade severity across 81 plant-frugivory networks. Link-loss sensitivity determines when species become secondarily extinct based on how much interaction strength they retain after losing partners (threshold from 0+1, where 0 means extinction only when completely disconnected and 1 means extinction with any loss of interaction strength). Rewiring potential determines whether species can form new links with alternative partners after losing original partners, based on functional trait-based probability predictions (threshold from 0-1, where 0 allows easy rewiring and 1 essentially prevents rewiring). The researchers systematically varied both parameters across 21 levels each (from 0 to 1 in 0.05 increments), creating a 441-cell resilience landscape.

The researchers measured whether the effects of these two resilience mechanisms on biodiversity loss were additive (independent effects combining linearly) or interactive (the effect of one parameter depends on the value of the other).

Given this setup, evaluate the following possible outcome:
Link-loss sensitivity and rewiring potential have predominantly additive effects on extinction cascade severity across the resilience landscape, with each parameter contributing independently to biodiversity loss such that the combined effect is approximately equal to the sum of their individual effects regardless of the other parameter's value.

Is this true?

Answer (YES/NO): NO